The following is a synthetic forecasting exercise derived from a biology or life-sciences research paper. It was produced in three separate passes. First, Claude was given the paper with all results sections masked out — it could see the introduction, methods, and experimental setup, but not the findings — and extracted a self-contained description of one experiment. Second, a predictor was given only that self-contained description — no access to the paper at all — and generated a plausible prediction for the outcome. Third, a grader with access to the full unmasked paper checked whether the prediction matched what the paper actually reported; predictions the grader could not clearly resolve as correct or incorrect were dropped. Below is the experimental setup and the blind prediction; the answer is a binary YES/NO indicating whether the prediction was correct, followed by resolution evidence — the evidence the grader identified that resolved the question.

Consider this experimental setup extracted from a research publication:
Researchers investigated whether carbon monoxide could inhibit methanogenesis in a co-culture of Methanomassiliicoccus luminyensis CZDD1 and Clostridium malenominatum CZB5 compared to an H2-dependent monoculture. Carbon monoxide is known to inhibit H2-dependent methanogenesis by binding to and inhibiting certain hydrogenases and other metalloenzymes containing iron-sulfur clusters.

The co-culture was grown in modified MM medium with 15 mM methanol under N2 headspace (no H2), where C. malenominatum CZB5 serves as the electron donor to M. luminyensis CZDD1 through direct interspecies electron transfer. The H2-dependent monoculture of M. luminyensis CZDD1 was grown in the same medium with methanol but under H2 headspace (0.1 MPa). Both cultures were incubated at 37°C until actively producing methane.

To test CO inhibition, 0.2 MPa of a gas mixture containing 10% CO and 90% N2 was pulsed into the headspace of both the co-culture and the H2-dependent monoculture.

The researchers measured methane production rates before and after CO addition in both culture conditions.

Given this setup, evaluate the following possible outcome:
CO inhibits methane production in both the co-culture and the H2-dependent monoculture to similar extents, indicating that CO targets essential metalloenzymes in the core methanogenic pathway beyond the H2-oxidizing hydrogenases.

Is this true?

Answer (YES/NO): NO